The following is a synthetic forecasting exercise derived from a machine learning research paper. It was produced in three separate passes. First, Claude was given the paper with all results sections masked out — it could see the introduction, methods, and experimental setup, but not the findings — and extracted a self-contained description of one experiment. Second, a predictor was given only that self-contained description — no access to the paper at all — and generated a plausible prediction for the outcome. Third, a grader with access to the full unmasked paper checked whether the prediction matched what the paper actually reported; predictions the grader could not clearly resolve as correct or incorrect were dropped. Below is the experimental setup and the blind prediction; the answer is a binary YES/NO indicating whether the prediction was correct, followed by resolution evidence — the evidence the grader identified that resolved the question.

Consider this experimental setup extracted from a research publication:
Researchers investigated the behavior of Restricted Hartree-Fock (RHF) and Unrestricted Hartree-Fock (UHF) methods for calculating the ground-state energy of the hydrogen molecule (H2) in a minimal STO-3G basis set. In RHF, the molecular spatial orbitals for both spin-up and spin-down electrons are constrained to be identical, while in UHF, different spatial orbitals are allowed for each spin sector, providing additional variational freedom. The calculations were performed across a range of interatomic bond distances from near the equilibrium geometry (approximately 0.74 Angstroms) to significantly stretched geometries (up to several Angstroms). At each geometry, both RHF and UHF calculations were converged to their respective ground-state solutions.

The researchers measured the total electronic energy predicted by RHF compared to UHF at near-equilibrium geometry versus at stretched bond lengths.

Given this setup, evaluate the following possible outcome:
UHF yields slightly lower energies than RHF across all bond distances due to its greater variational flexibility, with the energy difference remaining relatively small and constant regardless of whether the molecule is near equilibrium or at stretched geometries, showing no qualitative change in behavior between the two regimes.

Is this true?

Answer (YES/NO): NO